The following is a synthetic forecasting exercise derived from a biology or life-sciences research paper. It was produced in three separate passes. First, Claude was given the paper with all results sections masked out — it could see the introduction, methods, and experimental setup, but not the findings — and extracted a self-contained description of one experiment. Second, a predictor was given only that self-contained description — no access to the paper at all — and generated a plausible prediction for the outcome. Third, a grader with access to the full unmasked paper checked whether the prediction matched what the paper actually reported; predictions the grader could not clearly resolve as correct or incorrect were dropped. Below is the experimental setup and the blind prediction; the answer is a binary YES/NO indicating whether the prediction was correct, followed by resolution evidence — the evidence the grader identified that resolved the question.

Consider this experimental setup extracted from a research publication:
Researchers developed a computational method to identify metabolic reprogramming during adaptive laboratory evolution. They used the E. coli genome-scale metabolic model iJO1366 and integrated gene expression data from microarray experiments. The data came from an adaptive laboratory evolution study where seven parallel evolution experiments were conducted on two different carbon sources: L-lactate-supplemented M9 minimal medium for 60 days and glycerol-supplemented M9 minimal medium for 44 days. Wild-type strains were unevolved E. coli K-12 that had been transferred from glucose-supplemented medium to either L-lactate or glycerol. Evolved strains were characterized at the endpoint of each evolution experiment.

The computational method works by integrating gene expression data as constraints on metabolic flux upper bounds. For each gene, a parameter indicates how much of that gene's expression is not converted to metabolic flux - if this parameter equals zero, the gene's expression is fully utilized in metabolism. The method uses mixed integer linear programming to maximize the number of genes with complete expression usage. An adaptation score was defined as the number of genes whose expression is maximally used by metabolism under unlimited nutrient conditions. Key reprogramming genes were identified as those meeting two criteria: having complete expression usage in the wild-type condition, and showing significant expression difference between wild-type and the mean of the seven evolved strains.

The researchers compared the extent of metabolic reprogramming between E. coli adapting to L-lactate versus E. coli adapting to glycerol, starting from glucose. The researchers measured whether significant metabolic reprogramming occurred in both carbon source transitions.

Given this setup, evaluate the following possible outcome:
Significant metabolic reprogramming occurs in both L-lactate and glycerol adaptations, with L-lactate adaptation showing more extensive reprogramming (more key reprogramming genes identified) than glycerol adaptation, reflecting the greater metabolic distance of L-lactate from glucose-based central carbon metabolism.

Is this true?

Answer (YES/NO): NO